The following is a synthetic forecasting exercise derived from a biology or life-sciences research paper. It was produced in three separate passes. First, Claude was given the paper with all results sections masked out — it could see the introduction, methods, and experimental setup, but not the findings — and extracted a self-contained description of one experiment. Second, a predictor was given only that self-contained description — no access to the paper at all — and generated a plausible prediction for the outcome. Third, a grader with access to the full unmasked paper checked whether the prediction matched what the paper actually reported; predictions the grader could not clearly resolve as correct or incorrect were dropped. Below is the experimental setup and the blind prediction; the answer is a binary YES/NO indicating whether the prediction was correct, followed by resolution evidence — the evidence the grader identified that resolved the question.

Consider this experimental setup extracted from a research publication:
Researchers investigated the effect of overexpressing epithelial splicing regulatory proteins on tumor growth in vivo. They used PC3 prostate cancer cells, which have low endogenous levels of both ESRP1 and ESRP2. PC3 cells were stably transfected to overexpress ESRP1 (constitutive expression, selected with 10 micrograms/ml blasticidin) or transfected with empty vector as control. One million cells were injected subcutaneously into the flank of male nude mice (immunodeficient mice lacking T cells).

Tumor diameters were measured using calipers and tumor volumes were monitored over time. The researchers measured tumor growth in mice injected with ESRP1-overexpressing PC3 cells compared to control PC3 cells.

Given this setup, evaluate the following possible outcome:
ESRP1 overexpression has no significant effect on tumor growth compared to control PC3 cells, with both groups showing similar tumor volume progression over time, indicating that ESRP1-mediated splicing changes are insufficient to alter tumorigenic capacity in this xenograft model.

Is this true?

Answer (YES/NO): NO